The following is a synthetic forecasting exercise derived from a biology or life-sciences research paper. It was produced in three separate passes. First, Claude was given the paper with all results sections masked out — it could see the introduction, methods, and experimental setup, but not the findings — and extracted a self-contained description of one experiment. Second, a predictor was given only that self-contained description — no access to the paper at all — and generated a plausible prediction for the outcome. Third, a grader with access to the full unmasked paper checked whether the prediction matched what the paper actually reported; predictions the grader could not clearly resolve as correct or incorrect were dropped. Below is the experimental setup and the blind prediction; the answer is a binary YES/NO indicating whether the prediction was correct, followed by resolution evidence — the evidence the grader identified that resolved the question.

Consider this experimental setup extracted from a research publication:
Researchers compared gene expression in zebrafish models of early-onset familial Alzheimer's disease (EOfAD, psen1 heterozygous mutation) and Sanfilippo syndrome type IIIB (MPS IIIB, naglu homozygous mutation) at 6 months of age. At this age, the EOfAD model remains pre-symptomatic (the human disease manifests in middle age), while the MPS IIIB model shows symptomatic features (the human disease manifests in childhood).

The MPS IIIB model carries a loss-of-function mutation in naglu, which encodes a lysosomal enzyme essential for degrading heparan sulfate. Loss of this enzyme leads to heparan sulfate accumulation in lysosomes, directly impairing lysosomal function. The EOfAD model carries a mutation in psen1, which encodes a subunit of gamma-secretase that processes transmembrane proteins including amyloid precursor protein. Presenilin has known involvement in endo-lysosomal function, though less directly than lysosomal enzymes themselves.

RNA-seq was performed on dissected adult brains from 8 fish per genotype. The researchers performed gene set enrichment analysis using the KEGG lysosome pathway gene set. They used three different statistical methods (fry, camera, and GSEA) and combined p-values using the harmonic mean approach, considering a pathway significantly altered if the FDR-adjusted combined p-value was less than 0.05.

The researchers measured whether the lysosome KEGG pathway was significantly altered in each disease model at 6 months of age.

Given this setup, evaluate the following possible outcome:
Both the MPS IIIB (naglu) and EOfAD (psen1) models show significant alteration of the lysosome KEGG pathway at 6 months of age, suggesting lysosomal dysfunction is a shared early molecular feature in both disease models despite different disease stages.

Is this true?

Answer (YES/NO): YES